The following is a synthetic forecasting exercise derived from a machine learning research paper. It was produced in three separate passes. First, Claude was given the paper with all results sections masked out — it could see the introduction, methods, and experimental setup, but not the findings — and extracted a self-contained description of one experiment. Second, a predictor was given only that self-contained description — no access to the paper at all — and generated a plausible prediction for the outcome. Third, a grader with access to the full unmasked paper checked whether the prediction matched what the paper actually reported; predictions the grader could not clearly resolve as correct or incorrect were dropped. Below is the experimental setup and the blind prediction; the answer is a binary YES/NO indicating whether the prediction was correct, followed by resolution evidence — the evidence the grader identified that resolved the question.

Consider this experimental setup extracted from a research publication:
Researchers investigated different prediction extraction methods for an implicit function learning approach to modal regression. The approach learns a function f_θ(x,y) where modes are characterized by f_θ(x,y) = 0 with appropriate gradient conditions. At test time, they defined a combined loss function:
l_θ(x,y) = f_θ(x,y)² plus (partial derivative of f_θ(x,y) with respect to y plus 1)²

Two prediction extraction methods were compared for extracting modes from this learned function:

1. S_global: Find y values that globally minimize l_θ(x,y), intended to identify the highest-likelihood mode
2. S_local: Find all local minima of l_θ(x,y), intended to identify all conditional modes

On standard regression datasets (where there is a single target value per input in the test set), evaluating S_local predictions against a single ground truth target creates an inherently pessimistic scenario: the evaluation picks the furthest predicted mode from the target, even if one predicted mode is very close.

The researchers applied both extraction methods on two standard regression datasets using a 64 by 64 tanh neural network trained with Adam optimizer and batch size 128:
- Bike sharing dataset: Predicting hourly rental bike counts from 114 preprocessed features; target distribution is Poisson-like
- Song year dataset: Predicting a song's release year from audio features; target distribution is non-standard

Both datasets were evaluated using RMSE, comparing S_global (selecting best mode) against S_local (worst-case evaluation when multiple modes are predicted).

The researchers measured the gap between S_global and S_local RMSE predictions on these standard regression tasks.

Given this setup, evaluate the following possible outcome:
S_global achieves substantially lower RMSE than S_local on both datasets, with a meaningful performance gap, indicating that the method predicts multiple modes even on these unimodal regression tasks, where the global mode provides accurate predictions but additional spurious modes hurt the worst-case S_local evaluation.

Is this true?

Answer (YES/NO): NO